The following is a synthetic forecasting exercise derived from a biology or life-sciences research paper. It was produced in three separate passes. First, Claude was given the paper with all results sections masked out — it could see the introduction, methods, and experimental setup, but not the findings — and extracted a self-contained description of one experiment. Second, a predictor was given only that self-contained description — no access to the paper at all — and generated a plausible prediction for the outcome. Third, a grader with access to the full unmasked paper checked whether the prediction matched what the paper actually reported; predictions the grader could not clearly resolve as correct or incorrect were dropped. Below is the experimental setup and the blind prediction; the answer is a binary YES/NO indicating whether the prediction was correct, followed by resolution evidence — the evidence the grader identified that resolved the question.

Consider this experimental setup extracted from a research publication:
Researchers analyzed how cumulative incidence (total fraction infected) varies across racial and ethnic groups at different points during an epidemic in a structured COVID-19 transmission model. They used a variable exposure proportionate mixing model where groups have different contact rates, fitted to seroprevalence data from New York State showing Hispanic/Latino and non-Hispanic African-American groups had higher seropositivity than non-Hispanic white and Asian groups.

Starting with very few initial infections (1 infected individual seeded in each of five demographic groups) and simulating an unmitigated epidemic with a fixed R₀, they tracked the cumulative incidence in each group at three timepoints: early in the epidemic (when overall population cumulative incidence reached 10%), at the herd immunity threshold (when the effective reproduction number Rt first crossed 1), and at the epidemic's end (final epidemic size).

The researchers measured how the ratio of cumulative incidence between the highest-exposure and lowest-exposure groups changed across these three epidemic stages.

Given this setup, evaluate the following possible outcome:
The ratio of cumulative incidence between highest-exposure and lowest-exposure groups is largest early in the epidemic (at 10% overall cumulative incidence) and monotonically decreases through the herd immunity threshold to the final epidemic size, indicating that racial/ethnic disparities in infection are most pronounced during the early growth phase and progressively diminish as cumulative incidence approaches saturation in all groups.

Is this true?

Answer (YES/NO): YES